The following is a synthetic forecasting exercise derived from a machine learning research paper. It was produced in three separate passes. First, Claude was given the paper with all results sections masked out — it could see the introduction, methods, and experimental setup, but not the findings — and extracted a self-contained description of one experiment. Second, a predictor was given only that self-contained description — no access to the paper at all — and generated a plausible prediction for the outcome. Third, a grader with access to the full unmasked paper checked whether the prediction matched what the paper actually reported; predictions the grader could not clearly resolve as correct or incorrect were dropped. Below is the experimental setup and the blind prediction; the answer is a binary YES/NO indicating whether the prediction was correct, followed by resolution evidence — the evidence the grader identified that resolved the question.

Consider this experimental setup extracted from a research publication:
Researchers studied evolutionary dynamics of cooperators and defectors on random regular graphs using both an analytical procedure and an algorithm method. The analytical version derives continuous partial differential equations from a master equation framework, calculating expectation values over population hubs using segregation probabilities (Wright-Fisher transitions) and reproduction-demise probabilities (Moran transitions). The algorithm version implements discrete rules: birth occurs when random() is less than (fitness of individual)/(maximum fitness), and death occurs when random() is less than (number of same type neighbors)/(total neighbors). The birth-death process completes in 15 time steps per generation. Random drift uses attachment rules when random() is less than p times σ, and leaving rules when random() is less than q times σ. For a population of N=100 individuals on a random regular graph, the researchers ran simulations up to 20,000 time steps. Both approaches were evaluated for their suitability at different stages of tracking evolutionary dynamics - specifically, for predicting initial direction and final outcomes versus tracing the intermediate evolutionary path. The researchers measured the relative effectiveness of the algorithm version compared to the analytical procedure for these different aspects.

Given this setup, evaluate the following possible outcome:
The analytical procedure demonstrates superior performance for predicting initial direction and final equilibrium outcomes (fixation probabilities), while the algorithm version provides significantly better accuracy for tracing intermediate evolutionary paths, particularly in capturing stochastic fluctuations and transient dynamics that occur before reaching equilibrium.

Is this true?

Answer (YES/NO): NO